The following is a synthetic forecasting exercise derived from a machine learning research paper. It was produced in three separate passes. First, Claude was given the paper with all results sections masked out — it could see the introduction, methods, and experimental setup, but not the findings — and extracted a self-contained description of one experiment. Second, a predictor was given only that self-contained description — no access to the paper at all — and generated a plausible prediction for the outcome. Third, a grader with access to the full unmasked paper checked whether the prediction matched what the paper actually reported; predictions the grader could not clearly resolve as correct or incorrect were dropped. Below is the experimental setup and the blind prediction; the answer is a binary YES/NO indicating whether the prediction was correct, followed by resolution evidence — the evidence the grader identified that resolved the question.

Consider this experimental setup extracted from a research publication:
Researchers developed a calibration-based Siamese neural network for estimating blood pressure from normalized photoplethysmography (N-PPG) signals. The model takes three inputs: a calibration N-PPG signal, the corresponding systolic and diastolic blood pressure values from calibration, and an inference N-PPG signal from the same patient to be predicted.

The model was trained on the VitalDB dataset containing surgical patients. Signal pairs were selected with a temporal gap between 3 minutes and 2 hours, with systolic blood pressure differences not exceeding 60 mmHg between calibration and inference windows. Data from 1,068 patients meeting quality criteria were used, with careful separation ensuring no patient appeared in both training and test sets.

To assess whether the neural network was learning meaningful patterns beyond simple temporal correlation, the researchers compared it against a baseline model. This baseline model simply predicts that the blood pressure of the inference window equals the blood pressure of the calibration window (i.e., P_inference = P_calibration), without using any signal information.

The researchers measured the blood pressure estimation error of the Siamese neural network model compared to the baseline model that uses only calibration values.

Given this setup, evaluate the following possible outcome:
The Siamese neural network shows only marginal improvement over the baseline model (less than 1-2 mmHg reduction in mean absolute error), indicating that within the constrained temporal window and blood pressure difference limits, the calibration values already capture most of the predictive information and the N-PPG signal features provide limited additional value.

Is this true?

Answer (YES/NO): NO